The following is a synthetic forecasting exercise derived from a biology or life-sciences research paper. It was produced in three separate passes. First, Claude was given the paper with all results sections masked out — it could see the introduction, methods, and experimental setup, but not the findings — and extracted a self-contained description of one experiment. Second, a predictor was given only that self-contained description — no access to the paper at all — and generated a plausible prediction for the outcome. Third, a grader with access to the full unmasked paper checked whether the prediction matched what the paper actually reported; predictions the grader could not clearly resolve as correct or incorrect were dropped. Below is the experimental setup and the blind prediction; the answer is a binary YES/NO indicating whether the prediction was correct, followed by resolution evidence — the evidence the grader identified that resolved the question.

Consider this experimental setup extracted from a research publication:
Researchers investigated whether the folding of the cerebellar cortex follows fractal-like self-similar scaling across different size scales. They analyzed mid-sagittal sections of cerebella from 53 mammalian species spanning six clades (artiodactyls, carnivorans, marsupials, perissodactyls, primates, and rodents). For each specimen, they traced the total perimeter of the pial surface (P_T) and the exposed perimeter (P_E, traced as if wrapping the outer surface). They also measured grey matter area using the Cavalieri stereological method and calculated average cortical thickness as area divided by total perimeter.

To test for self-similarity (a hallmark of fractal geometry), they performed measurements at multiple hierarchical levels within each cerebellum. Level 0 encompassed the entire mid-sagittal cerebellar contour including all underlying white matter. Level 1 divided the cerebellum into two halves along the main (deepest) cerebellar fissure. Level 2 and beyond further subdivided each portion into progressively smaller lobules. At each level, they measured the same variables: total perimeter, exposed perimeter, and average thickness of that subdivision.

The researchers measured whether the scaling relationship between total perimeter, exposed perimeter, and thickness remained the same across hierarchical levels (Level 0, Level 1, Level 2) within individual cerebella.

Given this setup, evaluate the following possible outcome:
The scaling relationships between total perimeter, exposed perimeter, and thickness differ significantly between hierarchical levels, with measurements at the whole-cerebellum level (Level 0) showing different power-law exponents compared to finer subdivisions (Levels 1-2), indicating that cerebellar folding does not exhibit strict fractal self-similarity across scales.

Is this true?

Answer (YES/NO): YES